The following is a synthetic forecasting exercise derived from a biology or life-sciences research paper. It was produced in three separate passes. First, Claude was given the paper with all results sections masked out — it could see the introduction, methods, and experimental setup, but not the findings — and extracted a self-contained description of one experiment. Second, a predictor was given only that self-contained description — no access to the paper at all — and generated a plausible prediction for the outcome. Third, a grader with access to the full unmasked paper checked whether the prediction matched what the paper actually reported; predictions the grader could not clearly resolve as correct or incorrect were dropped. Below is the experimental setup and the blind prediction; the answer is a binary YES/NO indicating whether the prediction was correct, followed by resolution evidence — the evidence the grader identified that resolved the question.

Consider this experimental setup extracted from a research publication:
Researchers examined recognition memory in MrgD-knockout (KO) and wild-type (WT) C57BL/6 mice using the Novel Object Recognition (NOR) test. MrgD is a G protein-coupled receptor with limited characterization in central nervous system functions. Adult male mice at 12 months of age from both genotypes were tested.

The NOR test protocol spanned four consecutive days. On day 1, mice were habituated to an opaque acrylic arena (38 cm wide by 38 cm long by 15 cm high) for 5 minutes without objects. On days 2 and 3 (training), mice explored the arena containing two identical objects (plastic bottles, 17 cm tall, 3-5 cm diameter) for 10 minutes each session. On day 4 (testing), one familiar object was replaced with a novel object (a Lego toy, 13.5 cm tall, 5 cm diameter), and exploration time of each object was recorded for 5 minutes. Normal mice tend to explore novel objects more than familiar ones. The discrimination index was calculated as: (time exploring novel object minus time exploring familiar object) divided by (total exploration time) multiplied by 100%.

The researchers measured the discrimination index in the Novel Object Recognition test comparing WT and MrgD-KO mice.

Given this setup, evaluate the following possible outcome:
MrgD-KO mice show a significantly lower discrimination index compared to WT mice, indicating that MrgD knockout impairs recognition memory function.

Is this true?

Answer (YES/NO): NO